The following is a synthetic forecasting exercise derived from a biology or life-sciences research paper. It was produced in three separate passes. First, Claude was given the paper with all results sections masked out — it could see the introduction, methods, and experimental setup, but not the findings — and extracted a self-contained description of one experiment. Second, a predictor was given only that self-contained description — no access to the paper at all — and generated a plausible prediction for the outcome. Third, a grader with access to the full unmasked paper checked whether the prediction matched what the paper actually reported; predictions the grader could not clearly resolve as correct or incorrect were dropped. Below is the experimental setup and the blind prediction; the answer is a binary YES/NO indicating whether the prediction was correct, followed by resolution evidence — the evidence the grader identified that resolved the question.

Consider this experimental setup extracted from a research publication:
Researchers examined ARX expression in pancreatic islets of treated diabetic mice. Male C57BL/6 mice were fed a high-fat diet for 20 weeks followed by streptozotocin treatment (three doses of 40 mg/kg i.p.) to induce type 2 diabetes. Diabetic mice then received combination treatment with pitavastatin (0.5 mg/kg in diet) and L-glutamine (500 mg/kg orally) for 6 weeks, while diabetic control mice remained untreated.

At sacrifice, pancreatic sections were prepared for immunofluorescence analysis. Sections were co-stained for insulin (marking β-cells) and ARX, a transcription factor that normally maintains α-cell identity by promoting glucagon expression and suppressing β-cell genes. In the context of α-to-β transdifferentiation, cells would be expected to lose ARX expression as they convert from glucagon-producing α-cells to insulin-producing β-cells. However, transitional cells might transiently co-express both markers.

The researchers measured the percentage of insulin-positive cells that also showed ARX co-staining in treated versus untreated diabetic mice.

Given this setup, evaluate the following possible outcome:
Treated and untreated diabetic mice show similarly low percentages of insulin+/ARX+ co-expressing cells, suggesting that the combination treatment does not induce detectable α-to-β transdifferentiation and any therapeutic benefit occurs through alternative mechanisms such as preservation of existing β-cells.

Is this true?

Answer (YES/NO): NO